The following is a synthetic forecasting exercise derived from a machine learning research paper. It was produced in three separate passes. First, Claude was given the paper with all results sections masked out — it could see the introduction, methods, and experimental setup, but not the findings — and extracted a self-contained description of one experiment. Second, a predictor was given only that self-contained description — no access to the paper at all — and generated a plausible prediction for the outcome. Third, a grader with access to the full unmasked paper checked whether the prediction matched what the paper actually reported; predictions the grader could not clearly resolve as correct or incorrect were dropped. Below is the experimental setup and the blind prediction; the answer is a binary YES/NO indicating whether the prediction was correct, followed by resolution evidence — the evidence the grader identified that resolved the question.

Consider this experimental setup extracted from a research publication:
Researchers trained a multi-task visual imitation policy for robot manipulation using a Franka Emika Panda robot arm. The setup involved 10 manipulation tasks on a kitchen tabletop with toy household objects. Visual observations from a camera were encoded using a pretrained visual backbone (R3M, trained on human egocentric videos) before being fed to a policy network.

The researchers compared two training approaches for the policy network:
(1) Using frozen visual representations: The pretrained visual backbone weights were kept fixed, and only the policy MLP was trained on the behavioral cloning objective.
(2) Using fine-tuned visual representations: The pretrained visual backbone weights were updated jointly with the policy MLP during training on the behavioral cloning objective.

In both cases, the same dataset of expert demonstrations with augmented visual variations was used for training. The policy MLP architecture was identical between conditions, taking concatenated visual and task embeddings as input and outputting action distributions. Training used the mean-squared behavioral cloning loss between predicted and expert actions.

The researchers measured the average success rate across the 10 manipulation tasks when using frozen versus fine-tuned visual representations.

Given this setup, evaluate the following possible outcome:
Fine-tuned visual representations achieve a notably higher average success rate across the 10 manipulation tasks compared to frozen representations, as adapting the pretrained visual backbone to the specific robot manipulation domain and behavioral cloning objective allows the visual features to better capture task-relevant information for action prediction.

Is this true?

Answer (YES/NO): NO